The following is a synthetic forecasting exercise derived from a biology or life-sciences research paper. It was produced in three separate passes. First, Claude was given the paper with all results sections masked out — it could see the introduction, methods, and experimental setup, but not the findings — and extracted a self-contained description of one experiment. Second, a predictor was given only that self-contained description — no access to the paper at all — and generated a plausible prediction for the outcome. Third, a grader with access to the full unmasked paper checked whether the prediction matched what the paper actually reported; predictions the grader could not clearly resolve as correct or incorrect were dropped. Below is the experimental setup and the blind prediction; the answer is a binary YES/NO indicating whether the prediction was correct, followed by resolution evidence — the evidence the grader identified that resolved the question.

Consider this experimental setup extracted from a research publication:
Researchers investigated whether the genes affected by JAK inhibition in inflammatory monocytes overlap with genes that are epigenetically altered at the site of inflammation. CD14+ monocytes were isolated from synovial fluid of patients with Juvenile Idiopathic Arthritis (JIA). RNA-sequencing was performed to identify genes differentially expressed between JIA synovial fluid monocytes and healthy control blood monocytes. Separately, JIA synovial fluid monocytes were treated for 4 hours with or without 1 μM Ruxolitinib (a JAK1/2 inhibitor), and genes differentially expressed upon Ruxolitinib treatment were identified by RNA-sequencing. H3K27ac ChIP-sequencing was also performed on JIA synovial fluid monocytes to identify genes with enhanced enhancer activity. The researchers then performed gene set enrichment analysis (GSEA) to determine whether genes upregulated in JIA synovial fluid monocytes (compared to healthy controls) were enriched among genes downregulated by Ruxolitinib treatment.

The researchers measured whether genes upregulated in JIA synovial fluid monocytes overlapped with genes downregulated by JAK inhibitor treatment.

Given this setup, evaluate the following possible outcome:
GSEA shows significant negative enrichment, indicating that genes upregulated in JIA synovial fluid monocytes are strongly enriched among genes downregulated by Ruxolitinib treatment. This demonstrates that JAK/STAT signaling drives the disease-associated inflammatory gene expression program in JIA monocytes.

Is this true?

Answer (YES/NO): YES